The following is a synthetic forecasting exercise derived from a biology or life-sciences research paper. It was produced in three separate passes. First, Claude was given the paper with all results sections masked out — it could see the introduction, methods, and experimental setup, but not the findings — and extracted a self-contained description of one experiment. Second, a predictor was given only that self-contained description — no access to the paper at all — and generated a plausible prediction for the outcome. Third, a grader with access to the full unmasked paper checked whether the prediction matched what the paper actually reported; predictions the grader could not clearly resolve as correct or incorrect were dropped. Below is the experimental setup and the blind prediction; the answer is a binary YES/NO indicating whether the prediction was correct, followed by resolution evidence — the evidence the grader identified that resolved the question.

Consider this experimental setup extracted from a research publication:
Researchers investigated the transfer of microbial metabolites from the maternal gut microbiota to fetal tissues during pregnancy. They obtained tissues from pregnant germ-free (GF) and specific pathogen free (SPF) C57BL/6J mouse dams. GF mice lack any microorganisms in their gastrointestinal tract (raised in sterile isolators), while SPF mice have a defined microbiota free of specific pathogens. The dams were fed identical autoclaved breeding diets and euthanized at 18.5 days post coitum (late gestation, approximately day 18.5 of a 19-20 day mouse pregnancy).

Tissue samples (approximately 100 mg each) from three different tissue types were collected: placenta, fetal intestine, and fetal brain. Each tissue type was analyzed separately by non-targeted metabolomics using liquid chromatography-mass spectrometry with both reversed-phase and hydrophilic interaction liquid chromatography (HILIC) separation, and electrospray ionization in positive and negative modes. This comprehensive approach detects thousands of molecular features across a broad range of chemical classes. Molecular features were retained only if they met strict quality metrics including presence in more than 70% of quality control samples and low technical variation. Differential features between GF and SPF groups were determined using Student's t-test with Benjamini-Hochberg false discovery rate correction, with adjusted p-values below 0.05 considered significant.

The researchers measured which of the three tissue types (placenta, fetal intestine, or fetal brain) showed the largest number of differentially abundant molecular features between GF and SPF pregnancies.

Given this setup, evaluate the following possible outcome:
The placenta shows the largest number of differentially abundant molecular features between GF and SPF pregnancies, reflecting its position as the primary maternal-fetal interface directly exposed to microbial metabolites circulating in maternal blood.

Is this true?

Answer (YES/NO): NO